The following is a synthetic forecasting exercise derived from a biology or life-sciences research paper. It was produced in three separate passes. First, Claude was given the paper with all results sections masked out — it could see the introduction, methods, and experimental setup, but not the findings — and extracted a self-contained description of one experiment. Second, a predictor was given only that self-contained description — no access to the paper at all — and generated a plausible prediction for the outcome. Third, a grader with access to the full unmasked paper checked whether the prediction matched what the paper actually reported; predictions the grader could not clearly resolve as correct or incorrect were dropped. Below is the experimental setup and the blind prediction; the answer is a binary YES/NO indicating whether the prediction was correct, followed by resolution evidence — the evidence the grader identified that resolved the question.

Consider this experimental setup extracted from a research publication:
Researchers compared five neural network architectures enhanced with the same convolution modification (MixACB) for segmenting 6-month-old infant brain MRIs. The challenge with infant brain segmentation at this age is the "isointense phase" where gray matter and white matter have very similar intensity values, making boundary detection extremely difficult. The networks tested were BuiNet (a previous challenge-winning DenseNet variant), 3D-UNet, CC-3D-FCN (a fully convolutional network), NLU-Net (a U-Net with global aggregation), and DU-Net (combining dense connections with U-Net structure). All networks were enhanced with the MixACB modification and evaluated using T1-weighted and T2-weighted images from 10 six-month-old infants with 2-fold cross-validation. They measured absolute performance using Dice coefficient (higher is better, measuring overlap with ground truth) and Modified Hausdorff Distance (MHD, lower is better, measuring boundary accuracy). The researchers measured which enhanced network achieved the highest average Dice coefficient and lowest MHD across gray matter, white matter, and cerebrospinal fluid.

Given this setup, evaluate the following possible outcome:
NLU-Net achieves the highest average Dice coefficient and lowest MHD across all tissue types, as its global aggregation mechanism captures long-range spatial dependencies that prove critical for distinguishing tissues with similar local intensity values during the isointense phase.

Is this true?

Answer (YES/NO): NO